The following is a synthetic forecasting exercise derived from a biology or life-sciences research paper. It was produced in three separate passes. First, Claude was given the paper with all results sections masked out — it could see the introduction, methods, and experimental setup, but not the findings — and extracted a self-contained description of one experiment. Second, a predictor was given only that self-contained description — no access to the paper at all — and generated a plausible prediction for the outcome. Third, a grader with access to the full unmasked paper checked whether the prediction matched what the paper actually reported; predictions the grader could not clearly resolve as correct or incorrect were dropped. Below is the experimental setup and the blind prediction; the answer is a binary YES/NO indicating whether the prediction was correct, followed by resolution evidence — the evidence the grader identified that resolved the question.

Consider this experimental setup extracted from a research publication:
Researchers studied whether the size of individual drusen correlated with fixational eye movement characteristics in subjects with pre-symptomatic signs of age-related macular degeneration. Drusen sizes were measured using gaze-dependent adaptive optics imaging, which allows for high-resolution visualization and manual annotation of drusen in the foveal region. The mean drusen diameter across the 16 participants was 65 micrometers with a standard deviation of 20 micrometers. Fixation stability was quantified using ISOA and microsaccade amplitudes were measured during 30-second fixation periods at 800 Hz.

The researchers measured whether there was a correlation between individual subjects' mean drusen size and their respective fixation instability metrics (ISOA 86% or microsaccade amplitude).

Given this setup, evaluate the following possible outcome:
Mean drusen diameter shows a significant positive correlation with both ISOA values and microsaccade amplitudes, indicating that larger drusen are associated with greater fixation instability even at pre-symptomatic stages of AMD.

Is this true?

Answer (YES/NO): NO